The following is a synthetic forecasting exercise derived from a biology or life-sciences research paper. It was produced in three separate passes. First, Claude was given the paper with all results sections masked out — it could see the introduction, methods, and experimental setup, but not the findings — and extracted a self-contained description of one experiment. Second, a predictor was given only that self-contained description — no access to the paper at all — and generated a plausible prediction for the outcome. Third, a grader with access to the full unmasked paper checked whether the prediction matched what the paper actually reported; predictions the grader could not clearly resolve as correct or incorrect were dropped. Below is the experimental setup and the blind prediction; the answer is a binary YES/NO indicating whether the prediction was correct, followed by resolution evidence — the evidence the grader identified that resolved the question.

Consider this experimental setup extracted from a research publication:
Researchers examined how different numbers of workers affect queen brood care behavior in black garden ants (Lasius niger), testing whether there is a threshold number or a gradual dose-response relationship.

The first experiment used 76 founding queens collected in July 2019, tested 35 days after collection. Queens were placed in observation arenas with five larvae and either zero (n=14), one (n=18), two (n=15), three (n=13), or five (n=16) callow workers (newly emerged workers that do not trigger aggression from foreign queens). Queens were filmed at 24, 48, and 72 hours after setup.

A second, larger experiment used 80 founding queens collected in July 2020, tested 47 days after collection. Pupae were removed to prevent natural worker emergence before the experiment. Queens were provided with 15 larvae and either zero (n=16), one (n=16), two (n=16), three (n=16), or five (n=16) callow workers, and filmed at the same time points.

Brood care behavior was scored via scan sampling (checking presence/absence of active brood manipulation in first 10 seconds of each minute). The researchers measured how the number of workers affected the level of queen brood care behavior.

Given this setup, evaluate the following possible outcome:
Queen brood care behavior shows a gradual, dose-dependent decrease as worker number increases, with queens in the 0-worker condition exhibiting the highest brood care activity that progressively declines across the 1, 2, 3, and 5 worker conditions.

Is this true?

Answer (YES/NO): NO